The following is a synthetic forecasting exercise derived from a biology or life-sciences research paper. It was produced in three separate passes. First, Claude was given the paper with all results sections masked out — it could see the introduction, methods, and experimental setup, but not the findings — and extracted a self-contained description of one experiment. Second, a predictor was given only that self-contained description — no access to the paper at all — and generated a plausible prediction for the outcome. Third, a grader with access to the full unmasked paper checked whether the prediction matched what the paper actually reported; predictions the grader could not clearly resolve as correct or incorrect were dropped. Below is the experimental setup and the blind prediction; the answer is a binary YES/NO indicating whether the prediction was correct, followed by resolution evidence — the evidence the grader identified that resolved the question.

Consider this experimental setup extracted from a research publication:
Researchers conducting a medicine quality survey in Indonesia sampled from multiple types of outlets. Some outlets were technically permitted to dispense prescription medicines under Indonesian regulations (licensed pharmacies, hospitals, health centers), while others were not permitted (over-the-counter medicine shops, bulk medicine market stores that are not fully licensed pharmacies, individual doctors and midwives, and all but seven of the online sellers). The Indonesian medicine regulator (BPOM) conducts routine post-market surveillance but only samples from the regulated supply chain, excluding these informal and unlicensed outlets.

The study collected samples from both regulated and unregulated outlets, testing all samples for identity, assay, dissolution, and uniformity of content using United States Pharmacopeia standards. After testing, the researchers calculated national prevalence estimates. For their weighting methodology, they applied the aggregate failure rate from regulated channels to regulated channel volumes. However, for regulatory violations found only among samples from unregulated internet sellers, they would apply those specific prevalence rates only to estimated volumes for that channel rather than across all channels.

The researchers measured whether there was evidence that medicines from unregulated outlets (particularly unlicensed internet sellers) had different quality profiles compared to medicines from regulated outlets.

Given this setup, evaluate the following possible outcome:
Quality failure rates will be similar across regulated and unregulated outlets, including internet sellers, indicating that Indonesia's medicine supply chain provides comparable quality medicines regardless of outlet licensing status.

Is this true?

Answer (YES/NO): NO